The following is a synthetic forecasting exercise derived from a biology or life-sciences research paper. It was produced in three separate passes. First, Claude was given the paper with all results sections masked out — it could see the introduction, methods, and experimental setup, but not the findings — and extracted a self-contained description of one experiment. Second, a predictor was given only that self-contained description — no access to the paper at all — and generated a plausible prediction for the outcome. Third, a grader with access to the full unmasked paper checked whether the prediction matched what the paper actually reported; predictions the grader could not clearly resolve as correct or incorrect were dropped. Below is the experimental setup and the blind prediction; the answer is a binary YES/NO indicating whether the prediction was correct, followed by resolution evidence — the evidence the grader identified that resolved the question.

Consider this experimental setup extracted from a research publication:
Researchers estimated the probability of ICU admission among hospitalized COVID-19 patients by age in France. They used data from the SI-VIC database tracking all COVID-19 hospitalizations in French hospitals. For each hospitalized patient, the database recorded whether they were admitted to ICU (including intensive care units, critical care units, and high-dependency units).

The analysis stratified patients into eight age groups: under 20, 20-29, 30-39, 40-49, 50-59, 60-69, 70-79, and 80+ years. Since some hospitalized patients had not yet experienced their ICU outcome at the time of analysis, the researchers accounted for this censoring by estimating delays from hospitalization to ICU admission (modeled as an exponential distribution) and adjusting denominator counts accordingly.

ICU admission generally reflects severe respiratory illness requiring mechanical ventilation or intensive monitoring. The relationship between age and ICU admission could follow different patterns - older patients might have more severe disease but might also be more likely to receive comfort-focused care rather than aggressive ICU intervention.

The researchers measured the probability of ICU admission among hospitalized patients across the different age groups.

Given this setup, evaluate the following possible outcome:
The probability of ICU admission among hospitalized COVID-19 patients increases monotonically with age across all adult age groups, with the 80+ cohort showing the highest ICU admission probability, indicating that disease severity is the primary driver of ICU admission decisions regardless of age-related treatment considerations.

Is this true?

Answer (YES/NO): NO